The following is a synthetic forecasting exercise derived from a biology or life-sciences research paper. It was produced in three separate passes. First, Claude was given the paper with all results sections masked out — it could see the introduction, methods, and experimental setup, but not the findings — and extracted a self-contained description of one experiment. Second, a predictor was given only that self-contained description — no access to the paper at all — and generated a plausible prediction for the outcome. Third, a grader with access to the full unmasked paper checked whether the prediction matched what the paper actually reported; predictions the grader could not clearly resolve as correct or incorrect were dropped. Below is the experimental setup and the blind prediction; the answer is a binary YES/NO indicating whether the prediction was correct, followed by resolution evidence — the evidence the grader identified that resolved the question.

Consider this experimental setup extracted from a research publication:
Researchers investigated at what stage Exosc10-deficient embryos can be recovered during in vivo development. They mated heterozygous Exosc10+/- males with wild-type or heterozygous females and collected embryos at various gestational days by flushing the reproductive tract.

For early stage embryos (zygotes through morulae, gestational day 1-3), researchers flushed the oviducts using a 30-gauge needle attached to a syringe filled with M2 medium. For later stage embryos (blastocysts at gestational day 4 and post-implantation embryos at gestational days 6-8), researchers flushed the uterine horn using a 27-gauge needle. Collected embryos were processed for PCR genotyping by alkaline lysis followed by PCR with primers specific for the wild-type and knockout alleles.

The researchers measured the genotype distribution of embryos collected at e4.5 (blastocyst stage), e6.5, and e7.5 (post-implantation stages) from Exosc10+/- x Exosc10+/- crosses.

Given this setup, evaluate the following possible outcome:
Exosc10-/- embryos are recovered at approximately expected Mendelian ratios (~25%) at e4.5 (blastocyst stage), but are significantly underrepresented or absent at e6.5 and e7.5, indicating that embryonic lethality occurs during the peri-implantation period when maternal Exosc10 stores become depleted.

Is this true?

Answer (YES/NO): NO